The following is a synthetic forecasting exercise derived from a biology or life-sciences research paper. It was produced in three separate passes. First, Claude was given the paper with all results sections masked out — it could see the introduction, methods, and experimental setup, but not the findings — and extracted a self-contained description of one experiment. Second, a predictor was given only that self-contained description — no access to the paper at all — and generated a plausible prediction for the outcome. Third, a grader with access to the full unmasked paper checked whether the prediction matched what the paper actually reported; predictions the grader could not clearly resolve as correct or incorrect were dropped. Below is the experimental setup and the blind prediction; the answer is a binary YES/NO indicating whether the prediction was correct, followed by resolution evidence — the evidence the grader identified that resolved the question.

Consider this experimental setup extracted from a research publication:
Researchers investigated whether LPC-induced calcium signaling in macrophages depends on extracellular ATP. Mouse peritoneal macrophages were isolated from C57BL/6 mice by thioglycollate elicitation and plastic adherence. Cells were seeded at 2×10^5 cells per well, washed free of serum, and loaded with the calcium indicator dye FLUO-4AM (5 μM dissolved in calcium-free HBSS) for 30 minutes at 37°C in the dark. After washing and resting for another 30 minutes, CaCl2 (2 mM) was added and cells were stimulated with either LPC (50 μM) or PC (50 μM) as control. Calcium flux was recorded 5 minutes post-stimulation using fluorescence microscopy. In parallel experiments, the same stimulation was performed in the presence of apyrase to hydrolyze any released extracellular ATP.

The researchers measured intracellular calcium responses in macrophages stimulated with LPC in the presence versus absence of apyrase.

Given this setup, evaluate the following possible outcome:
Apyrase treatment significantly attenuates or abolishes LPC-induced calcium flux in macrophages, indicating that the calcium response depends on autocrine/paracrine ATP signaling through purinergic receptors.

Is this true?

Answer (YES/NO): YES